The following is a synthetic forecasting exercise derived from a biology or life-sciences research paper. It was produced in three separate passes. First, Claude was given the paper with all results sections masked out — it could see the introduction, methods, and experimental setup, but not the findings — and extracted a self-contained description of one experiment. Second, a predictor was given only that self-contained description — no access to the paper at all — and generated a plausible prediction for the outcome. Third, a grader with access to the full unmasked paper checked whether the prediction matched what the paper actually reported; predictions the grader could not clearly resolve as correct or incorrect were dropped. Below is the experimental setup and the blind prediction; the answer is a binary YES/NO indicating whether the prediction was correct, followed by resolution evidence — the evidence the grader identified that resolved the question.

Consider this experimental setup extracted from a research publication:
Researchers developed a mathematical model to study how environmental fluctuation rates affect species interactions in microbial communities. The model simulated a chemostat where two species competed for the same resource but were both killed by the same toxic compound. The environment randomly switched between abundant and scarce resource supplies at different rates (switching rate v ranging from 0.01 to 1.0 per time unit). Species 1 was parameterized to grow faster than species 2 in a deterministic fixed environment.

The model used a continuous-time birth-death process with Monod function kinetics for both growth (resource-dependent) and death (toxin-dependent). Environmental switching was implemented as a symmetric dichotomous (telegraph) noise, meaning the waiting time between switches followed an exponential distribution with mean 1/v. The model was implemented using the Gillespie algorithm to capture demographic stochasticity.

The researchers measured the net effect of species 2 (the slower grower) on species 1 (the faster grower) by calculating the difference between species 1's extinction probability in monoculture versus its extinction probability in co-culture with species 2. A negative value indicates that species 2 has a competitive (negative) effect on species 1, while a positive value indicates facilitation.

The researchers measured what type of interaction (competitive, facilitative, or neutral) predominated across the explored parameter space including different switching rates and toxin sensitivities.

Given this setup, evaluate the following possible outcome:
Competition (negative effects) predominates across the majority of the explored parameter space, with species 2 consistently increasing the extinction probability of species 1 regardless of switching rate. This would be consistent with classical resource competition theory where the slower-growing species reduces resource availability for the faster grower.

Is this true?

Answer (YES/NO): NO